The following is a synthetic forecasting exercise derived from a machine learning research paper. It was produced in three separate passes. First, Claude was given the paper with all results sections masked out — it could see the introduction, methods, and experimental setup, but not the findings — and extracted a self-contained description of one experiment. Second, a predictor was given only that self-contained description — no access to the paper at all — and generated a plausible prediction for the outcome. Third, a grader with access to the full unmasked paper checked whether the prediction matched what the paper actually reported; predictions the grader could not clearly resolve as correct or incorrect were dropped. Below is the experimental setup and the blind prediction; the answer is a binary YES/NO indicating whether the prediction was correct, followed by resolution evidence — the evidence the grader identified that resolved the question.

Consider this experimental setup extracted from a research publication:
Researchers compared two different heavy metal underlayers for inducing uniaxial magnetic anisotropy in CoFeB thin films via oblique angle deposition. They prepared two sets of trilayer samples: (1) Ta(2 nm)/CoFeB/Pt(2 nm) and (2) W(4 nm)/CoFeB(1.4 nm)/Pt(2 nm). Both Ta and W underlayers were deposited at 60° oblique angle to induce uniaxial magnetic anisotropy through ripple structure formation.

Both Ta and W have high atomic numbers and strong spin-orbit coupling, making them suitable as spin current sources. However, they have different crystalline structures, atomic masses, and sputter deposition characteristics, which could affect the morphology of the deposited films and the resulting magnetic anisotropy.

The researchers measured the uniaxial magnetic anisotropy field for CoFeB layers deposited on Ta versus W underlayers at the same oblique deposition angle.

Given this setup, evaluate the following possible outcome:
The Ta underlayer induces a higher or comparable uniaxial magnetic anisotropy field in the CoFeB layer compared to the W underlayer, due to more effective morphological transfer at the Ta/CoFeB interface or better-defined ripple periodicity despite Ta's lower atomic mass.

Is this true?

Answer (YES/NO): NO